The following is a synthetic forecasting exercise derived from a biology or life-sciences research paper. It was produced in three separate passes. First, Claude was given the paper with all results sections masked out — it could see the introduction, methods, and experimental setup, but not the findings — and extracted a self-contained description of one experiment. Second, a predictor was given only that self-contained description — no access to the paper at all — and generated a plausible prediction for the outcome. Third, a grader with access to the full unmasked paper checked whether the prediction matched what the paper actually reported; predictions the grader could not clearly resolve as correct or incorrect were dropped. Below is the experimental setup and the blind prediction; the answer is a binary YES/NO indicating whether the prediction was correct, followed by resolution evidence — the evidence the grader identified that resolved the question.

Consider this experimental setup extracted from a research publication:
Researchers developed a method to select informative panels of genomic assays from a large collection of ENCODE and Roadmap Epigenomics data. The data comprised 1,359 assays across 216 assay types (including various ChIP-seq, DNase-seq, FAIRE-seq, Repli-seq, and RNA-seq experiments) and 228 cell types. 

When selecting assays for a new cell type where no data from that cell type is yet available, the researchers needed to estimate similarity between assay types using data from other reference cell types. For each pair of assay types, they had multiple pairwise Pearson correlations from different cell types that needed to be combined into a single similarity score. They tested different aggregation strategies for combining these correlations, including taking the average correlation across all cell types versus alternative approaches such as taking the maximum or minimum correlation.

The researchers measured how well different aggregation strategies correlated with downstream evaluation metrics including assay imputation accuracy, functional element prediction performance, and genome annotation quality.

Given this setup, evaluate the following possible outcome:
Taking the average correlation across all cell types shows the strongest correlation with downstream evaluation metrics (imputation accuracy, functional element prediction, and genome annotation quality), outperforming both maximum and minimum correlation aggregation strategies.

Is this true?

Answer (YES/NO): YES